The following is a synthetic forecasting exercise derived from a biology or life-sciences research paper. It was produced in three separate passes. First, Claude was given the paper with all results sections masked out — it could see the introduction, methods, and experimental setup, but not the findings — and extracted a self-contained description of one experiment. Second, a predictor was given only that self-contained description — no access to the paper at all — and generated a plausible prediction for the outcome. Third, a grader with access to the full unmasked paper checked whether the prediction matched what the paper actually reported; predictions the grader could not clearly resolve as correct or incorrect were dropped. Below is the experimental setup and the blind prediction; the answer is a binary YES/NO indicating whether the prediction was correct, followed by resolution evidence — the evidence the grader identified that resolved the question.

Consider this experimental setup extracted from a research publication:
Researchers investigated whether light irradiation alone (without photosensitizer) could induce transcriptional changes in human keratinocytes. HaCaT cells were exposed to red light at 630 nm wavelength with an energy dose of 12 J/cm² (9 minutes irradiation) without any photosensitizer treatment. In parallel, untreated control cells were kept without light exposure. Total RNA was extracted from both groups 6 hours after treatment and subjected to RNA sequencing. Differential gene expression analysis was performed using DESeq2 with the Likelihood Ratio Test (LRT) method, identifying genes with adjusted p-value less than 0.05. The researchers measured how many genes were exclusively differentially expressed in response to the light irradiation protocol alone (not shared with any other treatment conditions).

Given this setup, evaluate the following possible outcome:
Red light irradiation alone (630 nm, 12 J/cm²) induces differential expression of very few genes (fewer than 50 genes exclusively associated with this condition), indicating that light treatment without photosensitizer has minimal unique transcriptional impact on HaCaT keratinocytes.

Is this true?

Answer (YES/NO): YES